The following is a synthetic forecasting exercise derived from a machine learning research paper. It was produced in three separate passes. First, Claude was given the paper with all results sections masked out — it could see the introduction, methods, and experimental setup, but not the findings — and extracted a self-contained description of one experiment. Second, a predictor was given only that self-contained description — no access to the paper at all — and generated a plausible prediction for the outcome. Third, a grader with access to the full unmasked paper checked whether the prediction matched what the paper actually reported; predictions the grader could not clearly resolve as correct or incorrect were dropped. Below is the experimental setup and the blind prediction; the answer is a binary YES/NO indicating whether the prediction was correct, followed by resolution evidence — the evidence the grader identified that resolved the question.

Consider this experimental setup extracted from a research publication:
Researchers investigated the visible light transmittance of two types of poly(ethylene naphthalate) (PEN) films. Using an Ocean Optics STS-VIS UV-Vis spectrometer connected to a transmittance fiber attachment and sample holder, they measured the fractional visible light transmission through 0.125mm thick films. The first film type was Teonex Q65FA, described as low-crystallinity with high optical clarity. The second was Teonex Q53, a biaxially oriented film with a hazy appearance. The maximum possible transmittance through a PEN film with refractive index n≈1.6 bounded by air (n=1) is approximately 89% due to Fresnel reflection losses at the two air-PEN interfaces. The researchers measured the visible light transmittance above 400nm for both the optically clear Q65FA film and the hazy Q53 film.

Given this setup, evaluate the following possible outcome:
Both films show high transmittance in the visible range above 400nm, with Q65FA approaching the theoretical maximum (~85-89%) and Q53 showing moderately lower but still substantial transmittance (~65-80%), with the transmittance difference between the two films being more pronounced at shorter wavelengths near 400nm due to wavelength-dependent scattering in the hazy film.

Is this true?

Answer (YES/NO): NO